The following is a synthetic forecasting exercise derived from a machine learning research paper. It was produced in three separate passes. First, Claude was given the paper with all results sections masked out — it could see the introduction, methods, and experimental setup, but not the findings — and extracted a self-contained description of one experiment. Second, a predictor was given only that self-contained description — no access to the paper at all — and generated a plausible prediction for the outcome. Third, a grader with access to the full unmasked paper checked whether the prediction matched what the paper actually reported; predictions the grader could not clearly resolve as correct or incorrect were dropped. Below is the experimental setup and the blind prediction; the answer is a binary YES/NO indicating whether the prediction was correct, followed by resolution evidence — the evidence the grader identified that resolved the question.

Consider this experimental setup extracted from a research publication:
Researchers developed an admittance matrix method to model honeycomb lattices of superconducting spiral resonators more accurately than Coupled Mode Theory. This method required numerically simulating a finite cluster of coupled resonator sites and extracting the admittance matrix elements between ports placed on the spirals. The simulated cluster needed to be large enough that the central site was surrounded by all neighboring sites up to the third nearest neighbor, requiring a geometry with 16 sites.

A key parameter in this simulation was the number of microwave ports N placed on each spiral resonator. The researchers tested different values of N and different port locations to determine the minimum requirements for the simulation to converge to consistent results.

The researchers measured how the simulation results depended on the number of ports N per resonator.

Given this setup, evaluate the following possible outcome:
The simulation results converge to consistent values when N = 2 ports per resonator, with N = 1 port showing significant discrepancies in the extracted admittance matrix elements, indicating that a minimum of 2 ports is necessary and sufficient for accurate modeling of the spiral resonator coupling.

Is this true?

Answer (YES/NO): NO